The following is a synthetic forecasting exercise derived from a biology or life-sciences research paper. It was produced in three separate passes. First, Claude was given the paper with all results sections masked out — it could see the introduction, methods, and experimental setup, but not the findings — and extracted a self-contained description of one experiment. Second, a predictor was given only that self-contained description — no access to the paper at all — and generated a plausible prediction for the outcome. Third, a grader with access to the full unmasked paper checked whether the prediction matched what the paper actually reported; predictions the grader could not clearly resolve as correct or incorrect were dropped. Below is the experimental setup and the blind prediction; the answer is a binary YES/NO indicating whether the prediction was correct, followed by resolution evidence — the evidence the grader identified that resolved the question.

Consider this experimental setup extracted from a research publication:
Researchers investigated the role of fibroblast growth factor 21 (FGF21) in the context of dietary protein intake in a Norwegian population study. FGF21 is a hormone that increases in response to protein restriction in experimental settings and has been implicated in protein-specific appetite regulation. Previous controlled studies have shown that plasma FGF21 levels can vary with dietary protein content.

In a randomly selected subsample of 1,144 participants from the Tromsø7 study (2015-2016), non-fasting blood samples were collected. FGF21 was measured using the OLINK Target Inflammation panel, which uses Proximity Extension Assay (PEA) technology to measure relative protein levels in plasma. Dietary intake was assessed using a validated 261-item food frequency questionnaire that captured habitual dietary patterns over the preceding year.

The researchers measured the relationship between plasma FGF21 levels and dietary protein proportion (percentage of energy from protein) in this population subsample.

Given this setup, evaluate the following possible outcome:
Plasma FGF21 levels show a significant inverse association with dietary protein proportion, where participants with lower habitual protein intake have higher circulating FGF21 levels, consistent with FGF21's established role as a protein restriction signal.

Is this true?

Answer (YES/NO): YES